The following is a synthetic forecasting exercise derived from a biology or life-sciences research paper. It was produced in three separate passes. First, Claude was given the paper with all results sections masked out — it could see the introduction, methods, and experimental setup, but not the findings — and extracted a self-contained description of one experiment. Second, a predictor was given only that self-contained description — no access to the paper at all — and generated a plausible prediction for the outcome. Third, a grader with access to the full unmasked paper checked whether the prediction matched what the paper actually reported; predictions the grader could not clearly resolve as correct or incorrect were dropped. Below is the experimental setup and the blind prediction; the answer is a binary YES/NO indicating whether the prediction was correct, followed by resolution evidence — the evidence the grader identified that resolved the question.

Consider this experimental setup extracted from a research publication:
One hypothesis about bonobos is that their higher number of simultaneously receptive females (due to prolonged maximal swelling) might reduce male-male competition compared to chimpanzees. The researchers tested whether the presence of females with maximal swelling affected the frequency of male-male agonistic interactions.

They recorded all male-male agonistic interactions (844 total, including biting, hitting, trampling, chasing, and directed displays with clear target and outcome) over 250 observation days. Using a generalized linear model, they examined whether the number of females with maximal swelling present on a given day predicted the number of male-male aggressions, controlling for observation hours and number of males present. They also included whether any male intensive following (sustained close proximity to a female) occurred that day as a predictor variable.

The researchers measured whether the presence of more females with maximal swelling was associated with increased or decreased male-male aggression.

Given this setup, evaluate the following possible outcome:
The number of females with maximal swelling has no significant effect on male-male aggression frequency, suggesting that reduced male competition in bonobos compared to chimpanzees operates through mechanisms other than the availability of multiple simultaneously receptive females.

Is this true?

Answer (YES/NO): NO